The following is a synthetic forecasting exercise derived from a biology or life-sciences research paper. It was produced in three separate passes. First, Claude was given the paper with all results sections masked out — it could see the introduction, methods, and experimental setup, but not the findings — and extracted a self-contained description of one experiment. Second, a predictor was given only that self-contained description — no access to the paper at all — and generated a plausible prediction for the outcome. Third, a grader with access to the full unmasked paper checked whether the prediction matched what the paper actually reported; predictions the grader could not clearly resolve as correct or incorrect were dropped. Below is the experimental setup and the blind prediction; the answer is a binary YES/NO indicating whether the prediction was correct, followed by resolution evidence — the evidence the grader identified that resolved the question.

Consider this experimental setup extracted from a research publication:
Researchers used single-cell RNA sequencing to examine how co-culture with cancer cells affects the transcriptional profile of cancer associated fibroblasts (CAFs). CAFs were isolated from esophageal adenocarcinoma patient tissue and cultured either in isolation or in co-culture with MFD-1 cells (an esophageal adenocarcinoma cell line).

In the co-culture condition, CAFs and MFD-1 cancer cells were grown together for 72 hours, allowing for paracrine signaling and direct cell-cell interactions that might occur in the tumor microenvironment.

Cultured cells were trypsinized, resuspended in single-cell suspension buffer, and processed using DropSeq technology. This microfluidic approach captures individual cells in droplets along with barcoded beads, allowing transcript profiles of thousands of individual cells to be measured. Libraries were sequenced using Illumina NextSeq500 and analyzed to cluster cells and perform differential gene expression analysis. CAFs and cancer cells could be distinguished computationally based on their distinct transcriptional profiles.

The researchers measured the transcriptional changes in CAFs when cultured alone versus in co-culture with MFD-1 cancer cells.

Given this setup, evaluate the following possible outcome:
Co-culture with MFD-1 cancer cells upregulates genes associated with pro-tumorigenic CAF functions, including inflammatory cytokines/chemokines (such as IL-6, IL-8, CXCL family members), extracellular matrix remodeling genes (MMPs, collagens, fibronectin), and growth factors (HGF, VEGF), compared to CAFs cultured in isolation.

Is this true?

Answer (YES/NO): NO